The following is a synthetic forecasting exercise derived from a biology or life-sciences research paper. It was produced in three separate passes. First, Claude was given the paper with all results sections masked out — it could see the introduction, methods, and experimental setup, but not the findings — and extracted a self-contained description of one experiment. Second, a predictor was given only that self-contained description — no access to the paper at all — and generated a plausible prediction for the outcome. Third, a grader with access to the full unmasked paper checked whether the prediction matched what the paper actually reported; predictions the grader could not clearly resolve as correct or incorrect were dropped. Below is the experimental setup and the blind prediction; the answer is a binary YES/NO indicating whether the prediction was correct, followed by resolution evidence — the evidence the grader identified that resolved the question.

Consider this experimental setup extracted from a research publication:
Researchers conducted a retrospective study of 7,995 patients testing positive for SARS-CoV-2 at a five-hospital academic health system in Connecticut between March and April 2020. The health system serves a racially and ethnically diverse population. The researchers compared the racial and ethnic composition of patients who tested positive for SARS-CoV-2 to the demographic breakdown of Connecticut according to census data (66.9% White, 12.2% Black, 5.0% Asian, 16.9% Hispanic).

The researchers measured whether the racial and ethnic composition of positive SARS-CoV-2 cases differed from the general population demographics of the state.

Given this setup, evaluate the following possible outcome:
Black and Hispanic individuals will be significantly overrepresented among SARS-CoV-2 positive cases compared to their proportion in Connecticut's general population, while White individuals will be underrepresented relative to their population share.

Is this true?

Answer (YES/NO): YES